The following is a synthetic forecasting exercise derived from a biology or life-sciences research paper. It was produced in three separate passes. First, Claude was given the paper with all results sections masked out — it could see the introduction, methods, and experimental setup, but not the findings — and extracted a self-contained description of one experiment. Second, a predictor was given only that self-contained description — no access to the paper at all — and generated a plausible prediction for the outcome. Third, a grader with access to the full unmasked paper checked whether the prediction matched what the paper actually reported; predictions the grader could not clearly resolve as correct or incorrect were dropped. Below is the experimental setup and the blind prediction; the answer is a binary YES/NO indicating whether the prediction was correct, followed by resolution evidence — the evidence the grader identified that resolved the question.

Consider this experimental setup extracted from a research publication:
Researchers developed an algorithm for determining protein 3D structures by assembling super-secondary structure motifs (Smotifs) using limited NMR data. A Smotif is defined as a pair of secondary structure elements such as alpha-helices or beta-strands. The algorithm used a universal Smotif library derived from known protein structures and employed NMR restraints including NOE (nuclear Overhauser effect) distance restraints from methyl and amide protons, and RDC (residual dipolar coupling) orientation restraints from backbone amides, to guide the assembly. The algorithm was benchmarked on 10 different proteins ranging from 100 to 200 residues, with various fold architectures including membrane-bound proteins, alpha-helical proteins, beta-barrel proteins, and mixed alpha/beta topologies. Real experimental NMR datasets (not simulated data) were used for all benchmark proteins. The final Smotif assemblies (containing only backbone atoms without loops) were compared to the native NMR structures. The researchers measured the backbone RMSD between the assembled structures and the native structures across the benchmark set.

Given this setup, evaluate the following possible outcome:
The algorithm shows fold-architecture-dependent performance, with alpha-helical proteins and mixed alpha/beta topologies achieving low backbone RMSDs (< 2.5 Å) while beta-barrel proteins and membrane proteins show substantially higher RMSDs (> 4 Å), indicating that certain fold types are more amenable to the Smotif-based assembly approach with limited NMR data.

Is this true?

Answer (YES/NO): NO